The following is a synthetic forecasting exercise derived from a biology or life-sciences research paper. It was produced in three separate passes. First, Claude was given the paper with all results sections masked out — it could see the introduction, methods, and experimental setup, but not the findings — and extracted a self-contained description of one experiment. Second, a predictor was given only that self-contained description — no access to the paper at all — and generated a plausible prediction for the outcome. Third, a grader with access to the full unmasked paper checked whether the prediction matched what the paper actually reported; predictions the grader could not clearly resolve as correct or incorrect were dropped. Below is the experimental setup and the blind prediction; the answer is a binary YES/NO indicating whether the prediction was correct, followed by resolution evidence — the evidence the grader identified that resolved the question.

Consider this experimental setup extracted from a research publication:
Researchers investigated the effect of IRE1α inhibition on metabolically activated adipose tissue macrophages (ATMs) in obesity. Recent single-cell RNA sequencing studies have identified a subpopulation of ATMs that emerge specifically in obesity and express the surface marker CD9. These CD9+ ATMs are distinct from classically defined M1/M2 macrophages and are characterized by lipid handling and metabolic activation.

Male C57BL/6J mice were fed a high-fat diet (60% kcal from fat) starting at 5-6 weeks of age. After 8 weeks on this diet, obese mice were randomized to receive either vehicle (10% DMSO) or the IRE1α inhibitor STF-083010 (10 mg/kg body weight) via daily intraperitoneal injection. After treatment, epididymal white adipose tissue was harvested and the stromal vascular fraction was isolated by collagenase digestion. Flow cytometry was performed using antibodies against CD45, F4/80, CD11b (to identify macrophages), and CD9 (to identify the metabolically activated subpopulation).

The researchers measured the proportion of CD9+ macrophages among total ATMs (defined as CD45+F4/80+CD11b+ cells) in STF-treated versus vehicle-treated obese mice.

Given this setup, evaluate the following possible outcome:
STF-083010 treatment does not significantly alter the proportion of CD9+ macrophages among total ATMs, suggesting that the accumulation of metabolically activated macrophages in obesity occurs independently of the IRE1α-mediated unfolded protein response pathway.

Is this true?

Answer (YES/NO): NO